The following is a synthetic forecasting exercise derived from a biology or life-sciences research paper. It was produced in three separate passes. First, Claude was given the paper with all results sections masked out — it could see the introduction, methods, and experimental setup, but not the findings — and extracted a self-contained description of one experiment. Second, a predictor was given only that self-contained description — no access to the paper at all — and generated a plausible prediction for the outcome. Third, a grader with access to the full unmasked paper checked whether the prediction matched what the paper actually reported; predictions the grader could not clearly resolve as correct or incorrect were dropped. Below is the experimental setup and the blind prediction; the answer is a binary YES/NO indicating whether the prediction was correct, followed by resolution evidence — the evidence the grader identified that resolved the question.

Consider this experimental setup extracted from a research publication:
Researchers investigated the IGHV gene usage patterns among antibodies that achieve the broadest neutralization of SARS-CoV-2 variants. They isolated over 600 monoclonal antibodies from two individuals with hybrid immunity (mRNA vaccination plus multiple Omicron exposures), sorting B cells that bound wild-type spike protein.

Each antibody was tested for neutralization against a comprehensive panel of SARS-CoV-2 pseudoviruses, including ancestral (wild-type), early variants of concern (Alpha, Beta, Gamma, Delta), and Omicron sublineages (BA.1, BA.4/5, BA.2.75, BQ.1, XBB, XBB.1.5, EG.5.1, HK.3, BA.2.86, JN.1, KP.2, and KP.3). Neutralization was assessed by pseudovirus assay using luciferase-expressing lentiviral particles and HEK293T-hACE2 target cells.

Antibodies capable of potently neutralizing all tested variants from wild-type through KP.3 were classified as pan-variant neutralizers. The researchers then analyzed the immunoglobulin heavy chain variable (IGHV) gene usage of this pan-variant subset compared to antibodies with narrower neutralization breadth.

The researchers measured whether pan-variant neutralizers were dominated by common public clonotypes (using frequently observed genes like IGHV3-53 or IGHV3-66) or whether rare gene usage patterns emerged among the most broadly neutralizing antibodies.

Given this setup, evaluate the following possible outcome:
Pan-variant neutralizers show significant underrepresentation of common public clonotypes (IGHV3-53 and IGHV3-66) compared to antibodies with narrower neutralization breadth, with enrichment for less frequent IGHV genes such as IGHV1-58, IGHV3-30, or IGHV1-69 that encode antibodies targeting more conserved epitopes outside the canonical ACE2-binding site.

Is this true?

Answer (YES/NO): NO